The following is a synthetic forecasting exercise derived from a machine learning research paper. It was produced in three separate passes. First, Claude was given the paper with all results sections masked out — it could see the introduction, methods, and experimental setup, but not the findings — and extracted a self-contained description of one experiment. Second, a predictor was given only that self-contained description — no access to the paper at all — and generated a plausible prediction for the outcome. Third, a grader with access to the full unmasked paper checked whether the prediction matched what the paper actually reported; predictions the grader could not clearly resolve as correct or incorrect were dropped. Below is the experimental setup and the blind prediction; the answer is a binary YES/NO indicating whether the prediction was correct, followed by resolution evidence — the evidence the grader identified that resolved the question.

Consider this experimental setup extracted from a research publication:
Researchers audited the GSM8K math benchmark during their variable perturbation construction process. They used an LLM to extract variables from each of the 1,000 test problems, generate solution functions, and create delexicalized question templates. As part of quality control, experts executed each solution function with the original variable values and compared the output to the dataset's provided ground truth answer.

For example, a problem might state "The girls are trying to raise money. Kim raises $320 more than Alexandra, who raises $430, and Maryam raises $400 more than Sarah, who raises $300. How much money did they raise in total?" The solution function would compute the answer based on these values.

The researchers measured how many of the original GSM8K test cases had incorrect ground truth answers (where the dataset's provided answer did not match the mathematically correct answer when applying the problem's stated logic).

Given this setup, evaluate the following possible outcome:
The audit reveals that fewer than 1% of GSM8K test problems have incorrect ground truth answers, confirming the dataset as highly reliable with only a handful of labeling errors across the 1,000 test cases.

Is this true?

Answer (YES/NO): YES